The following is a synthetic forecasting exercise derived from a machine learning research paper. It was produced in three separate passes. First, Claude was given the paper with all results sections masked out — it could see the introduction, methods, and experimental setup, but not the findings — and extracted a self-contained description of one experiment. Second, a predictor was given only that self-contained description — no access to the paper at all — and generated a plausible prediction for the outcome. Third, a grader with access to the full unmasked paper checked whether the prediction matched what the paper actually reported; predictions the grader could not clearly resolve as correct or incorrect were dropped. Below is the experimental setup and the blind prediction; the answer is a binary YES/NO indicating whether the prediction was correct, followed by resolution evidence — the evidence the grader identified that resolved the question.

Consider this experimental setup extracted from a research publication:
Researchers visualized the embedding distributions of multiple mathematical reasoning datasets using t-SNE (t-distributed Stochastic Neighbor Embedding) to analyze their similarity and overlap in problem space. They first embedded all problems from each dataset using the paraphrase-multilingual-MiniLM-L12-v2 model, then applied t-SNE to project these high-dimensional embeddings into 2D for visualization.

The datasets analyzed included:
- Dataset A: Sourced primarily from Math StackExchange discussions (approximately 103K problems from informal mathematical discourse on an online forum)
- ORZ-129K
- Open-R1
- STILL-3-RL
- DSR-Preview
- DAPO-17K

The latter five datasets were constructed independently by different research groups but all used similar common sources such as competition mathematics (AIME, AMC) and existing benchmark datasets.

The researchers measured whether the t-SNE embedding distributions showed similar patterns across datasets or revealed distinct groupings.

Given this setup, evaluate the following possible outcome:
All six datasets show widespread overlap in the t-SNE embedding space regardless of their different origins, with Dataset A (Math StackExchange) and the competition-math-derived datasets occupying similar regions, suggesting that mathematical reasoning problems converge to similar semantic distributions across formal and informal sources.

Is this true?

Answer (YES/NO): NO